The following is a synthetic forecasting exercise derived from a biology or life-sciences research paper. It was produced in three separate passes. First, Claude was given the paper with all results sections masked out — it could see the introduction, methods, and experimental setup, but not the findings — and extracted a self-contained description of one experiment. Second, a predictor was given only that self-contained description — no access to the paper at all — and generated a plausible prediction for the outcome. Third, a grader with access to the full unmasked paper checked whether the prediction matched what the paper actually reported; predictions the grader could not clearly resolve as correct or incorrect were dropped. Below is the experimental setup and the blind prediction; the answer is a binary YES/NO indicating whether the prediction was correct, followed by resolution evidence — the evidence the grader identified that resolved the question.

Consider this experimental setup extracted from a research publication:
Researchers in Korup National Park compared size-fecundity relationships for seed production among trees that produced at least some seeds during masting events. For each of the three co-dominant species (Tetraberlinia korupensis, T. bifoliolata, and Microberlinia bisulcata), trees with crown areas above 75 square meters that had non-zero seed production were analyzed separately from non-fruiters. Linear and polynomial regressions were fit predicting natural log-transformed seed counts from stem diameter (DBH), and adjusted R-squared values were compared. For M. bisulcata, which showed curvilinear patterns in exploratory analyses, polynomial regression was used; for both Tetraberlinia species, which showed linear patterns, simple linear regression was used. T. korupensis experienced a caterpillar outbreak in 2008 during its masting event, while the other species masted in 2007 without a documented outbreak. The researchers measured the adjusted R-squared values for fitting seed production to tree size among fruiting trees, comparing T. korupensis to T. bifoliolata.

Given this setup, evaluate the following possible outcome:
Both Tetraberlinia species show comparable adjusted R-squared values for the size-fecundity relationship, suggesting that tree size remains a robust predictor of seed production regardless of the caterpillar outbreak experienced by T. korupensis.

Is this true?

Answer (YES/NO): NO